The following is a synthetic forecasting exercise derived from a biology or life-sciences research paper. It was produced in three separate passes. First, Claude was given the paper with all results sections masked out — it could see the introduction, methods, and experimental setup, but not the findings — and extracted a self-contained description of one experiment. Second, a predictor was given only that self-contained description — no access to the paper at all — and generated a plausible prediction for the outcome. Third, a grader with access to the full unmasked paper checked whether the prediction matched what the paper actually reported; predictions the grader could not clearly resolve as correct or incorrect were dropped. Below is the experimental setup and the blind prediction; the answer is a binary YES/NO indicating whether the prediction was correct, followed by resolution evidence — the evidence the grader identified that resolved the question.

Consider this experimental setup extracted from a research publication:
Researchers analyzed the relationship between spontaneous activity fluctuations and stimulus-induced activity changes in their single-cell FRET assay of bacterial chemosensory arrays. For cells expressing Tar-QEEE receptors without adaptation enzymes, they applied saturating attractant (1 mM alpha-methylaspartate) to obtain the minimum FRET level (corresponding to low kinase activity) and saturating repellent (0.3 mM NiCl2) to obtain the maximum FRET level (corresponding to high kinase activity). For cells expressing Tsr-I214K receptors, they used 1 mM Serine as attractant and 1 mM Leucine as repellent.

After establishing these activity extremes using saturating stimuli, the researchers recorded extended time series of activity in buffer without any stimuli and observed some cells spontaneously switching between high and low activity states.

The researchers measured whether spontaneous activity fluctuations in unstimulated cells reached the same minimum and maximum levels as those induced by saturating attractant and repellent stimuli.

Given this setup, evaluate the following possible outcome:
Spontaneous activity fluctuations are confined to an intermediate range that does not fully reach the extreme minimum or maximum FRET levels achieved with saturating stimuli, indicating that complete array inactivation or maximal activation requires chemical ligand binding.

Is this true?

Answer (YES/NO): NO